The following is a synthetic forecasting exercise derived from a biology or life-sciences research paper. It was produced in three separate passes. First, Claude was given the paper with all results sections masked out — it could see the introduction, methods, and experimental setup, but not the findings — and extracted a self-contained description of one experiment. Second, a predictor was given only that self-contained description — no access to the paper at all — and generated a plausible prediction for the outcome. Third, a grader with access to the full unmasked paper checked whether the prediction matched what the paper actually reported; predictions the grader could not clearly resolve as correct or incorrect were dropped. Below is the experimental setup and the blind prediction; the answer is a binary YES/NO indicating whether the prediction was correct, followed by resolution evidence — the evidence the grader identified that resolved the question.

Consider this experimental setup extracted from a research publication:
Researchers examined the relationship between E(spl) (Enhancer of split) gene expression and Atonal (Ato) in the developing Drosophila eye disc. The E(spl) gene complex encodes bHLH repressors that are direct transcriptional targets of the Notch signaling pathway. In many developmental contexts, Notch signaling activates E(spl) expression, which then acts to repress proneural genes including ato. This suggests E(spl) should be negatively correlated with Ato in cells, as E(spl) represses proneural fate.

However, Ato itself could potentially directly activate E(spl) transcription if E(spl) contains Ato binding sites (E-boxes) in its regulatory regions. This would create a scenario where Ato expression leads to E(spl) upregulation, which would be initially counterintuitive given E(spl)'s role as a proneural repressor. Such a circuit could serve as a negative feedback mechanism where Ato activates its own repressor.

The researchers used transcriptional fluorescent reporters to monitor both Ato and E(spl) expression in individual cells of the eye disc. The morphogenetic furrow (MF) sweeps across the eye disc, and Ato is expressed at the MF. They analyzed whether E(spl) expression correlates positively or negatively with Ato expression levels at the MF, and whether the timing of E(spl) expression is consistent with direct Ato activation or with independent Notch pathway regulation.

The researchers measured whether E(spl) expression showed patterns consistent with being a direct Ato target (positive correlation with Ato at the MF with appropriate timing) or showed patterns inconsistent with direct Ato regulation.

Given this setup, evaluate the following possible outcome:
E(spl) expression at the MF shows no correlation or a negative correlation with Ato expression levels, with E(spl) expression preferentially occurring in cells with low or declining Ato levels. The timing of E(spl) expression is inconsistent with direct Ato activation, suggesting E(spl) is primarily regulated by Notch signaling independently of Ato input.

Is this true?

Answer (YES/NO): NO